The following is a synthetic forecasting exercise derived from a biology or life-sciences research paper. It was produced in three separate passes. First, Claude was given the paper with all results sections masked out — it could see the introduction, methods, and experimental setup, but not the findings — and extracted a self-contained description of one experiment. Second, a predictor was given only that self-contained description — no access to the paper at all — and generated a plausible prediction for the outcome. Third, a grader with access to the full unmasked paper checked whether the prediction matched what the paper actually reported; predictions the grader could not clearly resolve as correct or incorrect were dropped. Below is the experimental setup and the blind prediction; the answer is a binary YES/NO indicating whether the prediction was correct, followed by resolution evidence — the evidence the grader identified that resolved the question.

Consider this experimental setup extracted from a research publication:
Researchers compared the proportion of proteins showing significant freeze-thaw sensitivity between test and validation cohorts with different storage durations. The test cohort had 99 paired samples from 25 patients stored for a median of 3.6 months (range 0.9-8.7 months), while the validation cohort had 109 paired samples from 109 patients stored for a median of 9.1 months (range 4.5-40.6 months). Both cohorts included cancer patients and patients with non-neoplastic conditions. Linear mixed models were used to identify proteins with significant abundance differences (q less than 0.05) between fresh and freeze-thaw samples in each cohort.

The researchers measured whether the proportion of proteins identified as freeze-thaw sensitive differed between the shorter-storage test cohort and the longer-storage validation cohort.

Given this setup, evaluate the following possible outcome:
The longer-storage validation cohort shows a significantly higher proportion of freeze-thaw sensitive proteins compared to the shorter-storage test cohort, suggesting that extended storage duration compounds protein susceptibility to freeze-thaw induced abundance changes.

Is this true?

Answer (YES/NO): NO